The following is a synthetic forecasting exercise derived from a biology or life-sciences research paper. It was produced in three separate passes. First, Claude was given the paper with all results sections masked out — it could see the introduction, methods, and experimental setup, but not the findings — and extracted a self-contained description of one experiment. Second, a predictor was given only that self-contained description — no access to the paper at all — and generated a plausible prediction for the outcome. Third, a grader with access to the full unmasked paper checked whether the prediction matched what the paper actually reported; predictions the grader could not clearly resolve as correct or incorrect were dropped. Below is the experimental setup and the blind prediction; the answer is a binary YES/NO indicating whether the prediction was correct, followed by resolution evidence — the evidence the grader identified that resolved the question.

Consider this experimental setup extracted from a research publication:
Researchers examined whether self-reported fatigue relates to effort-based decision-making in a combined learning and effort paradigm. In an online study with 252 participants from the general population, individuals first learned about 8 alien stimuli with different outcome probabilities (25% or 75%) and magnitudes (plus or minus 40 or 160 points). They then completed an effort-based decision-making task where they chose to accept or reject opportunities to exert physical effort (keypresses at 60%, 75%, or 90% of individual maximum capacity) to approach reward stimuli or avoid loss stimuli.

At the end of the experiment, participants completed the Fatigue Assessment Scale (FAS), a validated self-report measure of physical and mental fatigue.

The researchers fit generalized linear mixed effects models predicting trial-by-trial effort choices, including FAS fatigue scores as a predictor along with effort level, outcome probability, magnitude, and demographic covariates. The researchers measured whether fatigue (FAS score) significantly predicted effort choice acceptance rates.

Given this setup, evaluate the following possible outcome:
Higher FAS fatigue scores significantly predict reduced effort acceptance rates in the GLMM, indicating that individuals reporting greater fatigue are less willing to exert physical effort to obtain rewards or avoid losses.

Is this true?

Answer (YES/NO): NO